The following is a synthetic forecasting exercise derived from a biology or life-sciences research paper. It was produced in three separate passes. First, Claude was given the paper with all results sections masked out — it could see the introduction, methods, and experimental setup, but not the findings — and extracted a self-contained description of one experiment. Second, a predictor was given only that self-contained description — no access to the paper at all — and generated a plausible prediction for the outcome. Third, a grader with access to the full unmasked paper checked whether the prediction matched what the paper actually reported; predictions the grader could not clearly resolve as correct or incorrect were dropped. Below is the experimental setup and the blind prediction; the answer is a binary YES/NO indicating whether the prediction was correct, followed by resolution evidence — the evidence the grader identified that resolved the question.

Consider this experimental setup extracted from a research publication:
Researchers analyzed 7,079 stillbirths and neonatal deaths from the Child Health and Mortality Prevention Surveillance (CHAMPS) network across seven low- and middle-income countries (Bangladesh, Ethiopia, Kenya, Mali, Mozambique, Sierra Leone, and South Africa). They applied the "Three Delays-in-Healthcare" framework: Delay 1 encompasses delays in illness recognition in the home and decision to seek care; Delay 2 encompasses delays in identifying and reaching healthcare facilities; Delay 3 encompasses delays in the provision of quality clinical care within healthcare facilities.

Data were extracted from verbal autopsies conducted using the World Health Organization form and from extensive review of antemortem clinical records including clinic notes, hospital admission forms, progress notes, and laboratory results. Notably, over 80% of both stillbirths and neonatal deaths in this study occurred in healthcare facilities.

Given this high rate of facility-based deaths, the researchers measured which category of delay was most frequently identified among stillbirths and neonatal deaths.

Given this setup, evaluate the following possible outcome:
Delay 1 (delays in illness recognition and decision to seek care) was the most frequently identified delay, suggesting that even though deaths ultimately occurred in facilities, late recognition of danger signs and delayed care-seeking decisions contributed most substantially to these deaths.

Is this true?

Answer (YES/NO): NO